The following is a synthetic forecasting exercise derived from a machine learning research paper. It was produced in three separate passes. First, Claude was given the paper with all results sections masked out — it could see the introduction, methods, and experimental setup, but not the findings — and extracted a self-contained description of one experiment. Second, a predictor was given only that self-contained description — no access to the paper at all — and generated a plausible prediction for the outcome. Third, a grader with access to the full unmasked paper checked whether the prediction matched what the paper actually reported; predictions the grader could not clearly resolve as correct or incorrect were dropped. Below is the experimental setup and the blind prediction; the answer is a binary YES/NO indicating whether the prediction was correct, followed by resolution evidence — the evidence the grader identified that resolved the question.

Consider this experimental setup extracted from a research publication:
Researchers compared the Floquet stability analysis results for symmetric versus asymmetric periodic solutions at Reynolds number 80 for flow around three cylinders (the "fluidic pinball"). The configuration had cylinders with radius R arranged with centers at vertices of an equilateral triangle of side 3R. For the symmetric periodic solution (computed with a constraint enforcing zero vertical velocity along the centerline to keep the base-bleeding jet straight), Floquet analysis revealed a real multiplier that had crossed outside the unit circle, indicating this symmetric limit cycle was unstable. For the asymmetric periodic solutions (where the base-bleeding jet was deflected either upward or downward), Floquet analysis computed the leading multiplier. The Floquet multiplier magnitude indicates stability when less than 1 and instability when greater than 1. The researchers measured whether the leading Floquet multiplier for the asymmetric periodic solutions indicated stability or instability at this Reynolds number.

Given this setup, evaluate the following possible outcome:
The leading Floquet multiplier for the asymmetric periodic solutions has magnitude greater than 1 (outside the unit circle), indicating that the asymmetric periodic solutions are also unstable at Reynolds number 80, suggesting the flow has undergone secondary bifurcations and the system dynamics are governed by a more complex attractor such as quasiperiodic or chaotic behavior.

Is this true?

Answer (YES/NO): NO